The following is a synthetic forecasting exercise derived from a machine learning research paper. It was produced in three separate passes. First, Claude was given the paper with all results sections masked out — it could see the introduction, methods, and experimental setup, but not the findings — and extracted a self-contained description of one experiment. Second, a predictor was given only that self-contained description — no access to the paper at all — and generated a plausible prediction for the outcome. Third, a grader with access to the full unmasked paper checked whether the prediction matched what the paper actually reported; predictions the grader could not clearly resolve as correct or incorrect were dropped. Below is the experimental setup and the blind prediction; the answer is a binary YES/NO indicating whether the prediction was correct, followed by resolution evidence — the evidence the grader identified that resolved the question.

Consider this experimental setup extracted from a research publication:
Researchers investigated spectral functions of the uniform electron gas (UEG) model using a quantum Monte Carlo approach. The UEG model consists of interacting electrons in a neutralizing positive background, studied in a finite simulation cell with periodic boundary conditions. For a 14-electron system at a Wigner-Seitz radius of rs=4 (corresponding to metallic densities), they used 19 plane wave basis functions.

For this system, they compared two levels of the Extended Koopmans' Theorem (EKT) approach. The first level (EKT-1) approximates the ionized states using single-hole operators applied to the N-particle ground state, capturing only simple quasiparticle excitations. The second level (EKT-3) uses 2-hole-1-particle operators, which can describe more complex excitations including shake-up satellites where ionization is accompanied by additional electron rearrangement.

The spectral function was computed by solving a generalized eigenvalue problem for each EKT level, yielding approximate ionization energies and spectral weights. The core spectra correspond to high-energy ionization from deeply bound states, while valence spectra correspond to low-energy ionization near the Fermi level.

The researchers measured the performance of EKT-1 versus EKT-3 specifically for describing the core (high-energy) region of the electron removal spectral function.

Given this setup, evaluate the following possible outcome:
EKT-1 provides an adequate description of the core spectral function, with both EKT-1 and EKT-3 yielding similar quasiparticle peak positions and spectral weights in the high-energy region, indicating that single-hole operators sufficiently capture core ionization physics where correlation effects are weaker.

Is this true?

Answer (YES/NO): NO